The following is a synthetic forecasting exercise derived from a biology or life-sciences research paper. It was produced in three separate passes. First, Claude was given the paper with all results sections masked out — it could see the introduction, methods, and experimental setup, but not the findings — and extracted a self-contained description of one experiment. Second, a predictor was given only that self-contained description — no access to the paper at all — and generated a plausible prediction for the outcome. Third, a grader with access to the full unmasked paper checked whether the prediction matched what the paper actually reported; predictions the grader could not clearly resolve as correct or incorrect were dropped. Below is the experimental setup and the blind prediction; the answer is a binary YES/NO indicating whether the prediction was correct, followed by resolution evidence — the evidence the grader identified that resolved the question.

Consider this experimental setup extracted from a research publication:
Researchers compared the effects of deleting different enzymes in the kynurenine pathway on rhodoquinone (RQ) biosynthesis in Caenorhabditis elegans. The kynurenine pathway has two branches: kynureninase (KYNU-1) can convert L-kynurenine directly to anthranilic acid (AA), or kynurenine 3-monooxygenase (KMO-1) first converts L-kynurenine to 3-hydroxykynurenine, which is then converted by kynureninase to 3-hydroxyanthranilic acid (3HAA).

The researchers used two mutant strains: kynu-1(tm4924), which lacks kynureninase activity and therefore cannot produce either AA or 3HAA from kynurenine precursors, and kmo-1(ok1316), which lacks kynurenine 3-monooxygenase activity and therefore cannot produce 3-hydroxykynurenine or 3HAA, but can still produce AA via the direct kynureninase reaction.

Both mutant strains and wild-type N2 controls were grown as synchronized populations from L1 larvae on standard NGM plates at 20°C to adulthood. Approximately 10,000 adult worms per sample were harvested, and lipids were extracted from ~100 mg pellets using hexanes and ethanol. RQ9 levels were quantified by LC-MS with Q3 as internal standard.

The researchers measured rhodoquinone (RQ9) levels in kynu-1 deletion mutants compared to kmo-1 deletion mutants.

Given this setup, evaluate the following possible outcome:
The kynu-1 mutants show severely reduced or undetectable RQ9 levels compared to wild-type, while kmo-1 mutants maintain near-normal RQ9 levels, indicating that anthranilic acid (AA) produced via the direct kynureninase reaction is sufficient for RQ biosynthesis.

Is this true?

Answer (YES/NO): NO